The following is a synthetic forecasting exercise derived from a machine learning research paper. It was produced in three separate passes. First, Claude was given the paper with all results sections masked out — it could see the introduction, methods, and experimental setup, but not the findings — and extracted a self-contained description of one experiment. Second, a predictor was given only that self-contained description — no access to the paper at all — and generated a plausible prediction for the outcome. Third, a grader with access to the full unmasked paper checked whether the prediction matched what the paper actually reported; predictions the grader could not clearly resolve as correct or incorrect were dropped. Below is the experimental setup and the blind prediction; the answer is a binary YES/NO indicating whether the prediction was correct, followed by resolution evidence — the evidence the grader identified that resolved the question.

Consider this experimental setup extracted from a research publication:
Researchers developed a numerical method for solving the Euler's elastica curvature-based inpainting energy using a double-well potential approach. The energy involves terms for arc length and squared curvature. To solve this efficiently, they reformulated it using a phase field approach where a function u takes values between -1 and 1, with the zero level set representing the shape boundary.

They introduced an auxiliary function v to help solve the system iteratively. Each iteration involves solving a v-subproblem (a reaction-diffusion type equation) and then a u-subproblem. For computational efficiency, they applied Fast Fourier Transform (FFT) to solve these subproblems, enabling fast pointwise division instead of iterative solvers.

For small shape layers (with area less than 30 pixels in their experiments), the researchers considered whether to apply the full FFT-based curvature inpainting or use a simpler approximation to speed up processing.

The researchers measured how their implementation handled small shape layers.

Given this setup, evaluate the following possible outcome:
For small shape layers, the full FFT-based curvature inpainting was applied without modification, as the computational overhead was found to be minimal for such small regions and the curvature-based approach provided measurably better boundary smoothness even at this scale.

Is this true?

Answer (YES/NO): NO